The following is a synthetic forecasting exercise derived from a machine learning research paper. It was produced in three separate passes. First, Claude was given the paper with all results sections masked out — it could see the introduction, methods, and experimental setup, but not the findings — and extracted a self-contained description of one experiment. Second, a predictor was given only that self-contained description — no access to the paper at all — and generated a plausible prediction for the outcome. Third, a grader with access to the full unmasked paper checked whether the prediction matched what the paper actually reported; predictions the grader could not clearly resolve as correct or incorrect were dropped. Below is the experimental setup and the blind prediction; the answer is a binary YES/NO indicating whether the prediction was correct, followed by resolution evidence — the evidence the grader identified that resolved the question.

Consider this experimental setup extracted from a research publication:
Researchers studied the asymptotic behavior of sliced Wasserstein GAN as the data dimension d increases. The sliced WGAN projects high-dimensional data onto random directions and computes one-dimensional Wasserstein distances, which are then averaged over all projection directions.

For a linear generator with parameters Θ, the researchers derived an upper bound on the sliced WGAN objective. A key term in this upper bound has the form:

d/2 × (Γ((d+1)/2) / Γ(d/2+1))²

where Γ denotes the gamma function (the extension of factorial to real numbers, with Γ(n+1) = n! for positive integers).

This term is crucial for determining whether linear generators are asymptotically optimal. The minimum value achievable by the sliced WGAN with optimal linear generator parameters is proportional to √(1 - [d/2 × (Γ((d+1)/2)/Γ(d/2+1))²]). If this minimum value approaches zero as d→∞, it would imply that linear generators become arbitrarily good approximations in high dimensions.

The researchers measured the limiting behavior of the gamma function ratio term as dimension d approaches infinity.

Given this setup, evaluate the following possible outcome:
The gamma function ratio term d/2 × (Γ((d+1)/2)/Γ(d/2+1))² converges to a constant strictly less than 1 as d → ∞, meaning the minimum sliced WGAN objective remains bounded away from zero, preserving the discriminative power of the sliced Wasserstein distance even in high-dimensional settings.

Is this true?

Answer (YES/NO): NO